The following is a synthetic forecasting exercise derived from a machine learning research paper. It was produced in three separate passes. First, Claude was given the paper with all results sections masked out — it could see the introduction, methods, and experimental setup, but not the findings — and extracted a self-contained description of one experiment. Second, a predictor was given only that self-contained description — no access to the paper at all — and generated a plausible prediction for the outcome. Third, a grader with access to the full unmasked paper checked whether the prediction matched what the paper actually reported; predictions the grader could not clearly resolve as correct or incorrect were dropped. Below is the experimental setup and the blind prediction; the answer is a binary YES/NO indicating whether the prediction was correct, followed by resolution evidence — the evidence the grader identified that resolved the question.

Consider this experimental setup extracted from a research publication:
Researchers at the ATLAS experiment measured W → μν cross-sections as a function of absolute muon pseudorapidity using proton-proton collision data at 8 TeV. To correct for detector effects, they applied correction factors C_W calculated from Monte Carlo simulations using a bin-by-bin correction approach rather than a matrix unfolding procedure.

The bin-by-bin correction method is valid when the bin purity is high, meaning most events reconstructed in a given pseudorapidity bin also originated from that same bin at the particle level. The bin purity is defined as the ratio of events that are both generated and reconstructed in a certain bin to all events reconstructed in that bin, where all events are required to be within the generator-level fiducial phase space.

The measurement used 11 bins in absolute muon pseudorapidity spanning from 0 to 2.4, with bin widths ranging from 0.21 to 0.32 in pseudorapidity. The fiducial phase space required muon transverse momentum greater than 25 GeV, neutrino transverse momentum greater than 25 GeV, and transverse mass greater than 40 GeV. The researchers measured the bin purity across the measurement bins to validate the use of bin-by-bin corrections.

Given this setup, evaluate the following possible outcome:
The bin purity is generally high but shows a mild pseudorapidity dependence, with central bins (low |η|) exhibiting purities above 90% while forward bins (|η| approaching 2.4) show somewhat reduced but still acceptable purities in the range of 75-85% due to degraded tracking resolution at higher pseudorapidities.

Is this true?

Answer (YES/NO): NO